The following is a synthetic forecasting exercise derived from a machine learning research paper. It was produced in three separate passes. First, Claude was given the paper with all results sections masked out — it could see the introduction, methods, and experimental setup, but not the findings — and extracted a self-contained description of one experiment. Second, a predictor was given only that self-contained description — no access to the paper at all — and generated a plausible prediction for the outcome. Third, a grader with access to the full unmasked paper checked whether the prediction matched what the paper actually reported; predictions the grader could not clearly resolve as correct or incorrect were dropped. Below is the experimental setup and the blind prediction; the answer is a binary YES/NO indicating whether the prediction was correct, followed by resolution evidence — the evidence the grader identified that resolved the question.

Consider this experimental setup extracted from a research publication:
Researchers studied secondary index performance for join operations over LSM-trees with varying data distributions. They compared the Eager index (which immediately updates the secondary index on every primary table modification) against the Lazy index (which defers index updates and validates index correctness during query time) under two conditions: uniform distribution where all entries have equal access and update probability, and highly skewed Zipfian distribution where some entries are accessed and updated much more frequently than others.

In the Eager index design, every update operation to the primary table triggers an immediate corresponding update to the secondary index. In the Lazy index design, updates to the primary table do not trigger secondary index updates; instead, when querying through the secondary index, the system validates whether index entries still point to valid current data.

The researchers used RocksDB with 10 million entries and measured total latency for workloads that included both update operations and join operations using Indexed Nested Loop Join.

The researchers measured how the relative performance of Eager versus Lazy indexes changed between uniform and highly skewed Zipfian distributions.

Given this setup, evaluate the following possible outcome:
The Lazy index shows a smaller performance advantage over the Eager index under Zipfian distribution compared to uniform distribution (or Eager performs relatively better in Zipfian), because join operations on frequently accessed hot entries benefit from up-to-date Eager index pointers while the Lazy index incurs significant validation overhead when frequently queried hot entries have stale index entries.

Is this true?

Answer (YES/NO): YES